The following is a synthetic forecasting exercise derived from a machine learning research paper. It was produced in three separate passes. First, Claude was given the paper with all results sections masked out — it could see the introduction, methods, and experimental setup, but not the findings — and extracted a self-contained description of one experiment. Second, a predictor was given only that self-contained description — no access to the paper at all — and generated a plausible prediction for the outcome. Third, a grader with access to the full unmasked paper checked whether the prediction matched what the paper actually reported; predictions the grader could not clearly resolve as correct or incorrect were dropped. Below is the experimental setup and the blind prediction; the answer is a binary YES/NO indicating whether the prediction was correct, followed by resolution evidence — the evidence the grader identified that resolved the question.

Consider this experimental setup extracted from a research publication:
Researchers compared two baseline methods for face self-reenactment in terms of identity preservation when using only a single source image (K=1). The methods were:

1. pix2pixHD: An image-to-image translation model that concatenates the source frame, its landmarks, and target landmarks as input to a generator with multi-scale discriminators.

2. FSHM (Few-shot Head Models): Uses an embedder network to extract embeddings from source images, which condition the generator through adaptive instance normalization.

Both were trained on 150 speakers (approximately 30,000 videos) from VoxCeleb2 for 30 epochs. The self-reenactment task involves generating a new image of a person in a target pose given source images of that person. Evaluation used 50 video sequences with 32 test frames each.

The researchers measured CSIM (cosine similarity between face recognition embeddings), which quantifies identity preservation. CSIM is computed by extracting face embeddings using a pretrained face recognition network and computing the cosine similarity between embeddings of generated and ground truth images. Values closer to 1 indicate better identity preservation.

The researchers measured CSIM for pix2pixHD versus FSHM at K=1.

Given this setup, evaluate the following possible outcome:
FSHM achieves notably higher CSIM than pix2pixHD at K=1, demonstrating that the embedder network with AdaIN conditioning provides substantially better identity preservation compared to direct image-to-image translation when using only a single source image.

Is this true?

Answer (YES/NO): NO